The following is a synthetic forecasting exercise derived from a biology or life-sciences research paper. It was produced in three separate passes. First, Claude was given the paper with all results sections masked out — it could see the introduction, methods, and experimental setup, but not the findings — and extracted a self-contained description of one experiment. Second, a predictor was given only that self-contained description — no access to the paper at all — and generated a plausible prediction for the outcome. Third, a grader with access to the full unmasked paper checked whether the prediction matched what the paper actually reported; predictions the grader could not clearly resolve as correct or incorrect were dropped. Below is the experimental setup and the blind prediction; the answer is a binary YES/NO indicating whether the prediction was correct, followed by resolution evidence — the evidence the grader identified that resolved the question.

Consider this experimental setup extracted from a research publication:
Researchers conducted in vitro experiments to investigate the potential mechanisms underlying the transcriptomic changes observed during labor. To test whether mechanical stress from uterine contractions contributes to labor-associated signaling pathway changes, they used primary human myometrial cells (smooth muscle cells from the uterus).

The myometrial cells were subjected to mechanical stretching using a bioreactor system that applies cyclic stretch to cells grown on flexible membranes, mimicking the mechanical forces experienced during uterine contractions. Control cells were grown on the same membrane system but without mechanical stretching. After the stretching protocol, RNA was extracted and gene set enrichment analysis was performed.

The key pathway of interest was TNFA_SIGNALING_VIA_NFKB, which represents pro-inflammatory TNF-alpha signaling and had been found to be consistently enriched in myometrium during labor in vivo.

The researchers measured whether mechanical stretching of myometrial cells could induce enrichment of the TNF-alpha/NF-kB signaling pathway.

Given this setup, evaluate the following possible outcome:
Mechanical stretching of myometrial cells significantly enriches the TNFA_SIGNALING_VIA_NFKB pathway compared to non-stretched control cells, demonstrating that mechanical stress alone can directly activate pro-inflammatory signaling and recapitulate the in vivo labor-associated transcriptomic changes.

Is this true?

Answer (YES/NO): NO